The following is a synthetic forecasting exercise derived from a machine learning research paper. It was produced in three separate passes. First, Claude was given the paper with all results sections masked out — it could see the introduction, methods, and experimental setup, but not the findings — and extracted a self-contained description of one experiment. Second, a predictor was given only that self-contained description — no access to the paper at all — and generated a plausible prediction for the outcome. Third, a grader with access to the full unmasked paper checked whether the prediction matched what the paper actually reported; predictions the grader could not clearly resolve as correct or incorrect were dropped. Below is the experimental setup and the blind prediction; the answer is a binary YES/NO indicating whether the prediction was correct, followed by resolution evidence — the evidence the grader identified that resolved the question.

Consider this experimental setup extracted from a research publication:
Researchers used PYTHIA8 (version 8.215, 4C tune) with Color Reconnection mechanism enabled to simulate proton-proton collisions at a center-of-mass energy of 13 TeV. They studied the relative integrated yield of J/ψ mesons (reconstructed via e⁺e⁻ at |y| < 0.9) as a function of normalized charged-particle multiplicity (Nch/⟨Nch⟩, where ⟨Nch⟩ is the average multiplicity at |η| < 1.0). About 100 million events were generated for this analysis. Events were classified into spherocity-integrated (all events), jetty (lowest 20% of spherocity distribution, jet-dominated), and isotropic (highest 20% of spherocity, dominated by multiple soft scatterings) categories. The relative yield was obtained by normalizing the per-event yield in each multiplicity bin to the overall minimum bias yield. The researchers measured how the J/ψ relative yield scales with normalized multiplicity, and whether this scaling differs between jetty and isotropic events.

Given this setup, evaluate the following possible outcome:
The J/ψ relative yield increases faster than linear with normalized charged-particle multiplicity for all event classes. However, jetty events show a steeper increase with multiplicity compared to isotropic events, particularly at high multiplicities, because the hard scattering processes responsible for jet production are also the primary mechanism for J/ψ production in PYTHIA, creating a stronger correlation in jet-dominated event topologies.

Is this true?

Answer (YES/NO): NO